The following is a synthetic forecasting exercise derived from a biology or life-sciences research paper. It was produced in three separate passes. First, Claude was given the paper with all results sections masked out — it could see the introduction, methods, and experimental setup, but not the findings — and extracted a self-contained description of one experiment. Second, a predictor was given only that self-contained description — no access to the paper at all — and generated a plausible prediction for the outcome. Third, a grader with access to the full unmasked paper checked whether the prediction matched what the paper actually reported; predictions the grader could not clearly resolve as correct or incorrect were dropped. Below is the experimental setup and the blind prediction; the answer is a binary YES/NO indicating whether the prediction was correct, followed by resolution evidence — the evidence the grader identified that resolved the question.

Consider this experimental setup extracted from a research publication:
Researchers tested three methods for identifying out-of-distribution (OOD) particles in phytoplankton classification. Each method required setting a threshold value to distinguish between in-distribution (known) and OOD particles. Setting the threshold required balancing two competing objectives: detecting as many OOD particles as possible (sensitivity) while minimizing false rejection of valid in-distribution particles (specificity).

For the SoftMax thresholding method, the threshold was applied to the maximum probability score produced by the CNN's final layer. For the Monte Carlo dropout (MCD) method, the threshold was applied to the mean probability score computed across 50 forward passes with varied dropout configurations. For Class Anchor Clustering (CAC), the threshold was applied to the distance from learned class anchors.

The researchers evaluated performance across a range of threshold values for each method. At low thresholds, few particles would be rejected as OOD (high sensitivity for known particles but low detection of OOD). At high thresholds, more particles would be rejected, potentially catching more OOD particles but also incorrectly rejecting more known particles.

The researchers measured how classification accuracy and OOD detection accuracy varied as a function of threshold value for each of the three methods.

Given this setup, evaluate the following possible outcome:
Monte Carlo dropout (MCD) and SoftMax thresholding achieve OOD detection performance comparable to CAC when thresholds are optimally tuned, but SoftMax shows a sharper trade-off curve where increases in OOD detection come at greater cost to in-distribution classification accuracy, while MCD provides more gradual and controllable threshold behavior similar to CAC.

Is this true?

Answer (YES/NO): NO